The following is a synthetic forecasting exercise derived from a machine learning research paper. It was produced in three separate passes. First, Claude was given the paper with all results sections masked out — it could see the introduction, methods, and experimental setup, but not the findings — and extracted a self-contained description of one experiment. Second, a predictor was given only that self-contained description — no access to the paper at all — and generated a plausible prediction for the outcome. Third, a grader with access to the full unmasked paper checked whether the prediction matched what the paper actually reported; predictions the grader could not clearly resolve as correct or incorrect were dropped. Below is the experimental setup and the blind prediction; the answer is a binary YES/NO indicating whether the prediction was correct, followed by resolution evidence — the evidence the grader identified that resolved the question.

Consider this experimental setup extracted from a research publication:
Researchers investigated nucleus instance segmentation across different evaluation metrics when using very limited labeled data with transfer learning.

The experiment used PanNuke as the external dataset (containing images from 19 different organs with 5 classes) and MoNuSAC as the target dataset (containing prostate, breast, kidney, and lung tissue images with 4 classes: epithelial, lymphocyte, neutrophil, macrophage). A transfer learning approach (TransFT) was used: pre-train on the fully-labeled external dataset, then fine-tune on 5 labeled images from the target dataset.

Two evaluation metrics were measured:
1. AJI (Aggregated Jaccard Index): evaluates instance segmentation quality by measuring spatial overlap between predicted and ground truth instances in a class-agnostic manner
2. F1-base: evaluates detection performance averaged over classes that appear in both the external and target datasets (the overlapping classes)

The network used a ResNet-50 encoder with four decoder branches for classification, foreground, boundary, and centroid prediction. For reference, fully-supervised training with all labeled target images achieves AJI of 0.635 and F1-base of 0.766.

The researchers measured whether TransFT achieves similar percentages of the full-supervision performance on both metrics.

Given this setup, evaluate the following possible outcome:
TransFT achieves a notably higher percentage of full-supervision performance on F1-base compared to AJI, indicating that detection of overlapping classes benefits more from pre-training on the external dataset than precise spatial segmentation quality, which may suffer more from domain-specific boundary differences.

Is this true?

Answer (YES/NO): NO